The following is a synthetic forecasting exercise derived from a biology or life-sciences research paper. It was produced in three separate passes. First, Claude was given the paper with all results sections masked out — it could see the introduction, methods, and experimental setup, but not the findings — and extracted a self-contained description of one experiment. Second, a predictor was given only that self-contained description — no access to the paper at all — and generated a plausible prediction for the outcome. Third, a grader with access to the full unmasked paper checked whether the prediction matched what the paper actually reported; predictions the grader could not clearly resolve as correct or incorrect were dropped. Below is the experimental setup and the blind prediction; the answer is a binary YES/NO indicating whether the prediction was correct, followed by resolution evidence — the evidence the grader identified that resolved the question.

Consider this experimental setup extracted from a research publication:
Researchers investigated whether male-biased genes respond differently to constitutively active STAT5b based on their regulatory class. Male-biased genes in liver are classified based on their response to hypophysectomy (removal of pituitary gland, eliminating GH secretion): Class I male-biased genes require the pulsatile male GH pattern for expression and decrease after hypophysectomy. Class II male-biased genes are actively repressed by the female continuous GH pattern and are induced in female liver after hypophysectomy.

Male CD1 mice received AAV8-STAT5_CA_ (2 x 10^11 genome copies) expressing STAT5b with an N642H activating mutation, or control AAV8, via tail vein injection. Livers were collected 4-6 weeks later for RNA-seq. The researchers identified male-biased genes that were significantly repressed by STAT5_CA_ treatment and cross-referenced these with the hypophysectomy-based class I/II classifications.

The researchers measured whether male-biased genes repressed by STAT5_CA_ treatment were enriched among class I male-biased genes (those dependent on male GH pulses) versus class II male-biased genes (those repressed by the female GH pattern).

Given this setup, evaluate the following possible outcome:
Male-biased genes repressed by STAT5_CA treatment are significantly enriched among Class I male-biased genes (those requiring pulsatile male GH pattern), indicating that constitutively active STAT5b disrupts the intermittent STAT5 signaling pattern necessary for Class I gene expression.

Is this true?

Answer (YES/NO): NO